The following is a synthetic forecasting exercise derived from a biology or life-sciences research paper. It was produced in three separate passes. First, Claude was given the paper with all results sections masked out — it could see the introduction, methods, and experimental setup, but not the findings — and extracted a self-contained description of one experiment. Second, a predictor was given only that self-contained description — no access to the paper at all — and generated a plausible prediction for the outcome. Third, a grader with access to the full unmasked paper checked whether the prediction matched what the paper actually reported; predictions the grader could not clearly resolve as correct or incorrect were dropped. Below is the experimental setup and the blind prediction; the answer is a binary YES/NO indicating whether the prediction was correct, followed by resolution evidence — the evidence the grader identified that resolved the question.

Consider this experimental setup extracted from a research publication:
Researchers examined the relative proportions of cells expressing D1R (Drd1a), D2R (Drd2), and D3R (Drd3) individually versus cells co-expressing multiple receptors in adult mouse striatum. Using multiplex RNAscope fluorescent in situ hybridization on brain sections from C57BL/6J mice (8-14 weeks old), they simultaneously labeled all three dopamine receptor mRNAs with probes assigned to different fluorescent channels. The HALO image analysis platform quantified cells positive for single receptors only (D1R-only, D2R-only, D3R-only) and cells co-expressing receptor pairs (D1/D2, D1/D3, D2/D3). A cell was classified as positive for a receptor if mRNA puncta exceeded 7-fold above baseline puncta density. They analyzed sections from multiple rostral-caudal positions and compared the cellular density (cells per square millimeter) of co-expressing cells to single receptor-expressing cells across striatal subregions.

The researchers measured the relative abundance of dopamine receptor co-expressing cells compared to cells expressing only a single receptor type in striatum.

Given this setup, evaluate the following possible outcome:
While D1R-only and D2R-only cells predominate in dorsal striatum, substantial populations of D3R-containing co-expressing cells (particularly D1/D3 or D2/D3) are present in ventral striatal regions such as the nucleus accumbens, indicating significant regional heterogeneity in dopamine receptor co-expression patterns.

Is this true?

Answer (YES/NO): NO